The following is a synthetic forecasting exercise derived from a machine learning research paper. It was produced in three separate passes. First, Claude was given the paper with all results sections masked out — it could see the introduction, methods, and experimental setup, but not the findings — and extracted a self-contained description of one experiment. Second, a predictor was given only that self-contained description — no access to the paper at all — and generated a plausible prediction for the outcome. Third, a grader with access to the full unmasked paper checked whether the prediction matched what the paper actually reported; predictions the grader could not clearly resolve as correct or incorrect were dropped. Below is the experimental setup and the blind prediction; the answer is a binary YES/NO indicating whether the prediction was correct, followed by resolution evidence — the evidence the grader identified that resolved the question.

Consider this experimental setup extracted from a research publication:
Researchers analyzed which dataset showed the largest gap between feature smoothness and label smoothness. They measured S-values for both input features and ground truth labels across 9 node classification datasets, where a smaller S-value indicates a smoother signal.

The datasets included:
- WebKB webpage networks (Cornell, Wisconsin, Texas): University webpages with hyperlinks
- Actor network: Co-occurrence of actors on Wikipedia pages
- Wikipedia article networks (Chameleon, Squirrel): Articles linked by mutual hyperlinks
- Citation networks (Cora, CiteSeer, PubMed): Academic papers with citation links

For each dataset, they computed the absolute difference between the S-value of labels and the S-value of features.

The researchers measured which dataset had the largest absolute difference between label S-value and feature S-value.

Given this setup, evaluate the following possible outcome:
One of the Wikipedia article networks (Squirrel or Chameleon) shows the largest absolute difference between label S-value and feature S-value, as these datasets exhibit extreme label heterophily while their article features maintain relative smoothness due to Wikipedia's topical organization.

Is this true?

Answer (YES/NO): NO